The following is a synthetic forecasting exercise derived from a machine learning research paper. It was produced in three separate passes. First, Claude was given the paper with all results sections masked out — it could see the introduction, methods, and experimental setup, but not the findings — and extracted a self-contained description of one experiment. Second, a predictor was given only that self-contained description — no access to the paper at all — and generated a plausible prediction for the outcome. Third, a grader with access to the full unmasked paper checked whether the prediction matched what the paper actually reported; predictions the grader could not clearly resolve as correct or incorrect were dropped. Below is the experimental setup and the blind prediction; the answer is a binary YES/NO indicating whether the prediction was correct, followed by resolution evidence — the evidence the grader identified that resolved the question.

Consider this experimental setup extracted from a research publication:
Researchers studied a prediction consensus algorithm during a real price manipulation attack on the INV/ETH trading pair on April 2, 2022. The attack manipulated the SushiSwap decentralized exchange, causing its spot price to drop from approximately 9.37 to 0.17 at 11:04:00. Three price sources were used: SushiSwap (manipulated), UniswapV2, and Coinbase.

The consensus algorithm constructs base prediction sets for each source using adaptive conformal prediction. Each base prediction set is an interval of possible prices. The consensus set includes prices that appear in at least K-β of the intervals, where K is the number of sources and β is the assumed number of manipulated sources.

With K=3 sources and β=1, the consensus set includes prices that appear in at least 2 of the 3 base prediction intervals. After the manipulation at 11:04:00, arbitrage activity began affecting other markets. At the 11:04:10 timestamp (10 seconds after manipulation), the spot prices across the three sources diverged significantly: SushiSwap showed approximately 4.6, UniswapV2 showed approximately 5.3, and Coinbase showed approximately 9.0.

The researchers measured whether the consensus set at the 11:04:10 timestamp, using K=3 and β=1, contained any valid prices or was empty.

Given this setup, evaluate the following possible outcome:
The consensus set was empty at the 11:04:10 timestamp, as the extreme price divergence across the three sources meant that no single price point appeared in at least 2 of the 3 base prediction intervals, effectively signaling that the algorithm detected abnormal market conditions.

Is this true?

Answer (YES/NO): YES